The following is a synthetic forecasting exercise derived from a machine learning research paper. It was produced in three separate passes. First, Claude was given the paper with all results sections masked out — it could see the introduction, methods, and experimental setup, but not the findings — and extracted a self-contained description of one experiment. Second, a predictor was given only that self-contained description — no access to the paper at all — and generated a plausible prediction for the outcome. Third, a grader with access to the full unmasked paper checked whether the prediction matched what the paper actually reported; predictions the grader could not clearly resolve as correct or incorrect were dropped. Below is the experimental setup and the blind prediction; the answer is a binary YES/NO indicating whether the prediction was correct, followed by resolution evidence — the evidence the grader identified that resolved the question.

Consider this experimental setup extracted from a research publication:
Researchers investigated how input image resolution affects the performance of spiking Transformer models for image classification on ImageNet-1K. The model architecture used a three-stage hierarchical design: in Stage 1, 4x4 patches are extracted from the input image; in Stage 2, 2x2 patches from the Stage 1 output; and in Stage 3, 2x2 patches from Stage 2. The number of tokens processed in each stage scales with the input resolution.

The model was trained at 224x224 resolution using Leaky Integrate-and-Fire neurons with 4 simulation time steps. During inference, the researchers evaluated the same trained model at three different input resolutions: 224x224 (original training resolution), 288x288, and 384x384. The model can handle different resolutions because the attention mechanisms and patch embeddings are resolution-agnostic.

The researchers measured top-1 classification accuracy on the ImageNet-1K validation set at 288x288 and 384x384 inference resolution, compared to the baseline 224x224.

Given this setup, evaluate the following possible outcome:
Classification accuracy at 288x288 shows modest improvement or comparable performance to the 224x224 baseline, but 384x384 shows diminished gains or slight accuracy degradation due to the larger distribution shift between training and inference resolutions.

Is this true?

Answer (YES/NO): NO